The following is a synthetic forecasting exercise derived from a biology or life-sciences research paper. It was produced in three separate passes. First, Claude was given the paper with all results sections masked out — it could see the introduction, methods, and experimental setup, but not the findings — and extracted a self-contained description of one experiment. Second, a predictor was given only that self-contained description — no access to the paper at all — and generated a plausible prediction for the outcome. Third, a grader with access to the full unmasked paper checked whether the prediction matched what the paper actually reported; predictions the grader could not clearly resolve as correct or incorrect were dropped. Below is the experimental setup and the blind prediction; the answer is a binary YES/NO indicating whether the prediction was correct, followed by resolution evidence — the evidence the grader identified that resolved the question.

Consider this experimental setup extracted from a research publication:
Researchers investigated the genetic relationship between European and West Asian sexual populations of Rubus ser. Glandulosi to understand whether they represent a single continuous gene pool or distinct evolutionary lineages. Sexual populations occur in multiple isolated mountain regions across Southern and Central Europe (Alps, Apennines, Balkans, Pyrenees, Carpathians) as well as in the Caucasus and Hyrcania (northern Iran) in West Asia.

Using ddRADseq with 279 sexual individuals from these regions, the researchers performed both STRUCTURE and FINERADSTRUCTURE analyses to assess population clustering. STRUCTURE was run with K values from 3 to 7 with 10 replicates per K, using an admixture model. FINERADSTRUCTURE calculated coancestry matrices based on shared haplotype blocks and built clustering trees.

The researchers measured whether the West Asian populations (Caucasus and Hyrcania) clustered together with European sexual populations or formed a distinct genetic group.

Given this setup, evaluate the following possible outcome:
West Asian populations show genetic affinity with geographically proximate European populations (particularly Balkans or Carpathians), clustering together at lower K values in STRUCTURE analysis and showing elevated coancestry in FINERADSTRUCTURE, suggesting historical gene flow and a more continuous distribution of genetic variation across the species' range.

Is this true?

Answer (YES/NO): NO